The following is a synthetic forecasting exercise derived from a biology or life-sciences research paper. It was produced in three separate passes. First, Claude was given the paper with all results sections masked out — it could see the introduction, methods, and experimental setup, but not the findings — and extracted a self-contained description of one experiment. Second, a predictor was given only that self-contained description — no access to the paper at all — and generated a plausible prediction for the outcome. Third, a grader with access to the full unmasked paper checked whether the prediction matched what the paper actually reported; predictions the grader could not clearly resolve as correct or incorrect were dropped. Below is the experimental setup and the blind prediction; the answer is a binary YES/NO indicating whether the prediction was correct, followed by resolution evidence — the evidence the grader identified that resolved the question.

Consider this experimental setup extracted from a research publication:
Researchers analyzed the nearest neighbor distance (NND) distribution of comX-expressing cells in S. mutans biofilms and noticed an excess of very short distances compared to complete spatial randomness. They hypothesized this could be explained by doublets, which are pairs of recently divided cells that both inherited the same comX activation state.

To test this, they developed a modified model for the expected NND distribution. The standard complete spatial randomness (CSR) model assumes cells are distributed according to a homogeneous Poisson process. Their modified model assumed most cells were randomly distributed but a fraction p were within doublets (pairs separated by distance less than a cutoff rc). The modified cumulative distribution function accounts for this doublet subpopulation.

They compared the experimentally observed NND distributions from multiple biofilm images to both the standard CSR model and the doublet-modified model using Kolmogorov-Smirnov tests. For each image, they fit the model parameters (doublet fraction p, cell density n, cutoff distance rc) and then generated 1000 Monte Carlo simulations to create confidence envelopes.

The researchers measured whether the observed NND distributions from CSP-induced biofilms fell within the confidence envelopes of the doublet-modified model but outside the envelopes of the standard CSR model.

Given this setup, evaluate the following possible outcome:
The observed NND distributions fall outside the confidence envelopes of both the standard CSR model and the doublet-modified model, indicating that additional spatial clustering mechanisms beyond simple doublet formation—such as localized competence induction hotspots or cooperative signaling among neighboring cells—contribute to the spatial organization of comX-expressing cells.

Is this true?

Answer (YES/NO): NO